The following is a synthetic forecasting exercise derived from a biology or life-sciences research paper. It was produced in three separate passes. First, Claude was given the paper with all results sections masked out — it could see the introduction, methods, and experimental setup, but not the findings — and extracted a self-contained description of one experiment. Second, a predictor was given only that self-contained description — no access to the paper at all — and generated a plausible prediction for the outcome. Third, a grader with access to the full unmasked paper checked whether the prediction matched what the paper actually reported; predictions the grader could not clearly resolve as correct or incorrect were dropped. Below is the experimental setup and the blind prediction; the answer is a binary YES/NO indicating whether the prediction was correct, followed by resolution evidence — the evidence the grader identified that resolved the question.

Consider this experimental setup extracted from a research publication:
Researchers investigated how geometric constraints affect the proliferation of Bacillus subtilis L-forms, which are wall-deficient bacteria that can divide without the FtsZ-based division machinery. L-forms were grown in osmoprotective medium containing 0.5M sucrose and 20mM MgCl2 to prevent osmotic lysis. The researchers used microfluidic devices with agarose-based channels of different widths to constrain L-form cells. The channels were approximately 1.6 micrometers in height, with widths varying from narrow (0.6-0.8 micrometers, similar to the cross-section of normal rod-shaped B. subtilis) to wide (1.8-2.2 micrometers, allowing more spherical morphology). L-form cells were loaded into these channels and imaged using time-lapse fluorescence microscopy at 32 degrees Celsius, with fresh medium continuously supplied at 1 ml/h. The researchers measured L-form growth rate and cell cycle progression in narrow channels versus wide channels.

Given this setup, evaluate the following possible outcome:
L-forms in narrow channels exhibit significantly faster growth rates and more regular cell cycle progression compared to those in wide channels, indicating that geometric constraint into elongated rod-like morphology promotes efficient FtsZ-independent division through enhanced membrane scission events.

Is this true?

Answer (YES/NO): NO